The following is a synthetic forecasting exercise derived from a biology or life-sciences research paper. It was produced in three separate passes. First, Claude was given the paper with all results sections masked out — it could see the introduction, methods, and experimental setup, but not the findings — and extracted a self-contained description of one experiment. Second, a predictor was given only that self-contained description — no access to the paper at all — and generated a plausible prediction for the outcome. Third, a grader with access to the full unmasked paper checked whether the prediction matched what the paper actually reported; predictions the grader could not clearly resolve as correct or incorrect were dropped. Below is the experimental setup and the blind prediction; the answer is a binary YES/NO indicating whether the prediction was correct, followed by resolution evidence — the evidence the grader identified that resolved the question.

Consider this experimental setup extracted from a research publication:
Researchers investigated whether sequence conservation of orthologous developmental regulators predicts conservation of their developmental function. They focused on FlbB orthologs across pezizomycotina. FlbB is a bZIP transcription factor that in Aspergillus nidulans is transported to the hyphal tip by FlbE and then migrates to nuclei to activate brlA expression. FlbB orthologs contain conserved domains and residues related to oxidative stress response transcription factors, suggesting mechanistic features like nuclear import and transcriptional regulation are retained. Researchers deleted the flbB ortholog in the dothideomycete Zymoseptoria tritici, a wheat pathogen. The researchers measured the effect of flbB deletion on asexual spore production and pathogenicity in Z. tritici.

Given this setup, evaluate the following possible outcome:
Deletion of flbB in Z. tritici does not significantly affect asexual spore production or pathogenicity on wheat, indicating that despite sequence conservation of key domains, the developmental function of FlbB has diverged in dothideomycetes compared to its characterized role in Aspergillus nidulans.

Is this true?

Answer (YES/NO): YES